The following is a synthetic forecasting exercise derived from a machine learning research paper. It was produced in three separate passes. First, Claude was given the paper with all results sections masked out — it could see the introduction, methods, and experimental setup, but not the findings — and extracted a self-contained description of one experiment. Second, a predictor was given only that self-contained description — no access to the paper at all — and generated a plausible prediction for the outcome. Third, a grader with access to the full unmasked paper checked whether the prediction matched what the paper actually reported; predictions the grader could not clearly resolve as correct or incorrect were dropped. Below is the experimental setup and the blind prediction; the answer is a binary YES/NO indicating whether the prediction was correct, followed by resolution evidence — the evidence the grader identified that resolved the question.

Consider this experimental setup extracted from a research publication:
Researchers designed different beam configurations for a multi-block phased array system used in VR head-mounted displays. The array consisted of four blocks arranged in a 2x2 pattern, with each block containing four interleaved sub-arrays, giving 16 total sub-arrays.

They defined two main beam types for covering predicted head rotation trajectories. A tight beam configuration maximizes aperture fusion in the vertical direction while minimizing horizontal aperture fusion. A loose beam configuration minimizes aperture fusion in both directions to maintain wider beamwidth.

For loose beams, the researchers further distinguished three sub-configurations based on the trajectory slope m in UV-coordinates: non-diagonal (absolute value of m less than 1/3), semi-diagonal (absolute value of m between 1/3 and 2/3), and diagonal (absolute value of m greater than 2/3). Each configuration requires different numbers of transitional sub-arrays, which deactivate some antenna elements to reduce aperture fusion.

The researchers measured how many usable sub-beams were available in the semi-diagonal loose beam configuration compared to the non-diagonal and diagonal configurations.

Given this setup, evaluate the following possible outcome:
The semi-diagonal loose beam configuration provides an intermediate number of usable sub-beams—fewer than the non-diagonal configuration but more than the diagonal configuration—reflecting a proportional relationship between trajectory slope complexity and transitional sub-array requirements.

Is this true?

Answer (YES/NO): NO